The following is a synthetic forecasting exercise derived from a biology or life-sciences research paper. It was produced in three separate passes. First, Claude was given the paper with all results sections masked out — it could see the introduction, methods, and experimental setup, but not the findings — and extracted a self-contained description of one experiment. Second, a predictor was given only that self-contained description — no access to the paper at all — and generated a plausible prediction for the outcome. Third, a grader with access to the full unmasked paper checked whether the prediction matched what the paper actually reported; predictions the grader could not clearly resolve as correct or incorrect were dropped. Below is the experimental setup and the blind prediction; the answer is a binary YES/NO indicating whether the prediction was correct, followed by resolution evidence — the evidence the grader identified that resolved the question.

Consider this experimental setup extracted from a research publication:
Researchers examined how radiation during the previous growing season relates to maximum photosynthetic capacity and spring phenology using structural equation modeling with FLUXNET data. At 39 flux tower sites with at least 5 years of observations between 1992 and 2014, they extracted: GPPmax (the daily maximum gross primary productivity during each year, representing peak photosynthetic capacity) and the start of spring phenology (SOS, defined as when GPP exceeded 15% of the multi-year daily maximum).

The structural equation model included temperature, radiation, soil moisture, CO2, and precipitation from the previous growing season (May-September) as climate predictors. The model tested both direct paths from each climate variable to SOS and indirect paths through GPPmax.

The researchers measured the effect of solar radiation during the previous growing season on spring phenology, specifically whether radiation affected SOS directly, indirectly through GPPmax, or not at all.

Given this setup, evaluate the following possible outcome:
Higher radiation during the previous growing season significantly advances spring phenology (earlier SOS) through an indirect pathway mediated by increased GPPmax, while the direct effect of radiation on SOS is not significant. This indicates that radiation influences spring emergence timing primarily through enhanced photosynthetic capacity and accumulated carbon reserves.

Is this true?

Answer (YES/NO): NO